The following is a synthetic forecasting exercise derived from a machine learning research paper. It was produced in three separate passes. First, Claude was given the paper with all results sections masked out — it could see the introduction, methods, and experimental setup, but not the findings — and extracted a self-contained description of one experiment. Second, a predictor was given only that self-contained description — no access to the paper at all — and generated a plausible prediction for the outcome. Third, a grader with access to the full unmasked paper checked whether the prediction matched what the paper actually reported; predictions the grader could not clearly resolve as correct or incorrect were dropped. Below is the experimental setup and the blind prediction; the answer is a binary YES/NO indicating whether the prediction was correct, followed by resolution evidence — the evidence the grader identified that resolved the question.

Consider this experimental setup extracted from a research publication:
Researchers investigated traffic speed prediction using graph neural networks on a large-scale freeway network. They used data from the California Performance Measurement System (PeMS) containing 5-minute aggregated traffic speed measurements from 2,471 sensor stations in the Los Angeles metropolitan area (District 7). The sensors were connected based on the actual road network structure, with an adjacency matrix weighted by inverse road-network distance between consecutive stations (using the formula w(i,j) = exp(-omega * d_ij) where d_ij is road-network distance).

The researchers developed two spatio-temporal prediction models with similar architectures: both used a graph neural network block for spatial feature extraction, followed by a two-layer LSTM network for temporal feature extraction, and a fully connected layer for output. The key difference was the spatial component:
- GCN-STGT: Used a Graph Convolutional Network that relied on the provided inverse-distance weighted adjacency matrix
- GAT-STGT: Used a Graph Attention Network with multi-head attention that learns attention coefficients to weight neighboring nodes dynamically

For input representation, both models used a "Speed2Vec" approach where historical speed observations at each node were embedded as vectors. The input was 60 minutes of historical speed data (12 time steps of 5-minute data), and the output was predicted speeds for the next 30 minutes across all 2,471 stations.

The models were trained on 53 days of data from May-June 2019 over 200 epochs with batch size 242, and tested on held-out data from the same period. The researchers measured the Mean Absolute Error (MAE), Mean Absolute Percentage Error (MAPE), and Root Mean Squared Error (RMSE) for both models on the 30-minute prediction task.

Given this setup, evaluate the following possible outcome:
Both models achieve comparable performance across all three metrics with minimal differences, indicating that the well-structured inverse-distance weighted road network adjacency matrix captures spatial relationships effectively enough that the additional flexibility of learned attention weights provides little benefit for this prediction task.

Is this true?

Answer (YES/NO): NO